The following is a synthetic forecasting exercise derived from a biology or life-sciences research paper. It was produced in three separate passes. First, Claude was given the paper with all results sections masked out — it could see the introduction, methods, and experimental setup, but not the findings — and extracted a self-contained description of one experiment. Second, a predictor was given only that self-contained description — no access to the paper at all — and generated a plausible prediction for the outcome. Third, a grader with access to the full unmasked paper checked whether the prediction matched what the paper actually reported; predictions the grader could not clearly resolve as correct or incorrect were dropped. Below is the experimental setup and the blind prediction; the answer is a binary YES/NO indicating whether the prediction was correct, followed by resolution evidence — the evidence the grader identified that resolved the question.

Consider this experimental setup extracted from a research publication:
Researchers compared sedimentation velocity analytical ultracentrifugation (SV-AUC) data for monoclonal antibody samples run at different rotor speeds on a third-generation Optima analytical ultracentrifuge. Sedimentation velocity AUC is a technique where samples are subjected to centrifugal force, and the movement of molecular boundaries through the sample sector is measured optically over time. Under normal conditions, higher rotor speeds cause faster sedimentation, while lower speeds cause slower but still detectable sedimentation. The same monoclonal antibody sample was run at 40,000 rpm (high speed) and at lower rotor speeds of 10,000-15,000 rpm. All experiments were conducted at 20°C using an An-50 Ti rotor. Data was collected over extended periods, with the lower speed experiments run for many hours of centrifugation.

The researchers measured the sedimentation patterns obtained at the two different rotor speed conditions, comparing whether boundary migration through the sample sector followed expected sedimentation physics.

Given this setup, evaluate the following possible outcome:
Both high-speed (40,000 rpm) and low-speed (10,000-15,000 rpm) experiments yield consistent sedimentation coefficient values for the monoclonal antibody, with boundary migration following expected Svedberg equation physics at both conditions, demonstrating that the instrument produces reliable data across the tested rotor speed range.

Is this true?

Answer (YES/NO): NO